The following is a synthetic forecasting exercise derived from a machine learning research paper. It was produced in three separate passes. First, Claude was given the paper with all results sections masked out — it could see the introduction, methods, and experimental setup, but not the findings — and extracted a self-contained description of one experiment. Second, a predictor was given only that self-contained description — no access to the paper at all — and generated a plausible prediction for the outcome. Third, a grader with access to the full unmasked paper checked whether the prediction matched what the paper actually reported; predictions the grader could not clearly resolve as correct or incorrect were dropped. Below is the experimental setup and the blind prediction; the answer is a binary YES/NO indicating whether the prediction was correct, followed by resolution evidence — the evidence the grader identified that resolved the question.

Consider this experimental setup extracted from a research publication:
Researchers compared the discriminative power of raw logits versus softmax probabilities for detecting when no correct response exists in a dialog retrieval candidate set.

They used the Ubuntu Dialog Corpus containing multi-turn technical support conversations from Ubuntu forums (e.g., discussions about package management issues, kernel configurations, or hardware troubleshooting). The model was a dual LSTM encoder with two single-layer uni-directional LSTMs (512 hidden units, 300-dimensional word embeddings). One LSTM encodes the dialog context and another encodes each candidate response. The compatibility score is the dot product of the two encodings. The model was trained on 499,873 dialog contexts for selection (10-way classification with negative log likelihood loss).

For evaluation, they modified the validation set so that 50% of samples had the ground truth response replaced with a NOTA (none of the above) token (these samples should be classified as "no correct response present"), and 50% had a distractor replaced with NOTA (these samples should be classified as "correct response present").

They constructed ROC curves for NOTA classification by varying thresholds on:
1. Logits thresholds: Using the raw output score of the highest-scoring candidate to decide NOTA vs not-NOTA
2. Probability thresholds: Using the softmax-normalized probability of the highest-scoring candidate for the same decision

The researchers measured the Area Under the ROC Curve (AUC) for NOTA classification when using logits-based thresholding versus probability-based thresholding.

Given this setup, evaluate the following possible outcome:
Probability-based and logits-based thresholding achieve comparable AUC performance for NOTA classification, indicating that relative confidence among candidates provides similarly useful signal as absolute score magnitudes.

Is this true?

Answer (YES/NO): NO